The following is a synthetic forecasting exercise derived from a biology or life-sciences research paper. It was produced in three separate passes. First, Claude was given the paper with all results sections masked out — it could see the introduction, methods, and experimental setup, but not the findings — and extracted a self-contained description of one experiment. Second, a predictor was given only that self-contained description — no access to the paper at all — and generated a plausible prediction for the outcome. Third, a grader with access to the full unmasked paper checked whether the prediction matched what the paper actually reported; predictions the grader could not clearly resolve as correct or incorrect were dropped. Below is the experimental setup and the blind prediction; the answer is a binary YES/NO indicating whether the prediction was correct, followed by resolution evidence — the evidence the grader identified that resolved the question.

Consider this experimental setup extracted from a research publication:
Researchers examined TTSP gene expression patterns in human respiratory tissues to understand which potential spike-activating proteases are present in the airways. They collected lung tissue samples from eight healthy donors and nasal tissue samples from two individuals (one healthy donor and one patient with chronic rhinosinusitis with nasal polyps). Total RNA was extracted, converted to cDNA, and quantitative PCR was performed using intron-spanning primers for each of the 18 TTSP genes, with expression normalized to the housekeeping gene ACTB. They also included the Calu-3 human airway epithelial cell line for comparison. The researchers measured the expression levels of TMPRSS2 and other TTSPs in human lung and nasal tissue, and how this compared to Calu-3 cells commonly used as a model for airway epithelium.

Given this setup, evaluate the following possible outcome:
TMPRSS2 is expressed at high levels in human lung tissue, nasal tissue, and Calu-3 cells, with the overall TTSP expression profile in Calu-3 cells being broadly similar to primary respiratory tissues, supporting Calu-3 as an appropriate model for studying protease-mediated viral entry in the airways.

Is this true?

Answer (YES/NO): YES